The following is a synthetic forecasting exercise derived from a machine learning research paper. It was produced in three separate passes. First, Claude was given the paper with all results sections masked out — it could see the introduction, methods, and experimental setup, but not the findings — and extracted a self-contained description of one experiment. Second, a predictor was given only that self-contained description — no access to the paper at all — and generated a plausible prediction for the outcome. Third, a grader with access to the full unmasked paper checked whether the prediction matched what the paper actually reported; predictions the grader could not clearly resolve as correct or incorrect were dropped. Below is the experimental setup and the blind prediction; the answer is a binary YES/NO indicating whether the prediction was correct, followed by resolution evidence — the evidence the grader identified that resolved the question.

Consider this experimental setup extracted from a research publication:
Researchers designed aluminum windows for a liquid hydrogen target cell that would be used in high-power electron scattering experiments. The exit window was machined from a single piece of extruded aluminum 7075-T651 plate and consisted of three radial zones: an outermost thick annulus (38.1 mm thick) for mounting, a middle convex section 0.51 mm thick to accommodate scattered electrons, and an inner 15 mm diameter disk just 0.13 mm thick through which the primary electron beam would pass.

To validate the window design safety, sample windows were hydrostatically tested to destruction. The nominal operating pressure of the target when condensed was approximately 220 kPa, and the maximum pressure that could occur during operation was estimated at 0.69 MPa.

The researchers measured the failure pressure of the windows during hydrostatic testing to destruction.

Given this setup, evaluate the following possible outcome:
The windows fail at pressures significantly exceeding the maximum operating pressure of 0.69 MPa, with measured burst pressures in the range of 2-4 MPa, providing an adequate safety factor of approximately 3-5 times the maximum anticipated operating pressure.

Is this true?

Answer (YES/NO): NO